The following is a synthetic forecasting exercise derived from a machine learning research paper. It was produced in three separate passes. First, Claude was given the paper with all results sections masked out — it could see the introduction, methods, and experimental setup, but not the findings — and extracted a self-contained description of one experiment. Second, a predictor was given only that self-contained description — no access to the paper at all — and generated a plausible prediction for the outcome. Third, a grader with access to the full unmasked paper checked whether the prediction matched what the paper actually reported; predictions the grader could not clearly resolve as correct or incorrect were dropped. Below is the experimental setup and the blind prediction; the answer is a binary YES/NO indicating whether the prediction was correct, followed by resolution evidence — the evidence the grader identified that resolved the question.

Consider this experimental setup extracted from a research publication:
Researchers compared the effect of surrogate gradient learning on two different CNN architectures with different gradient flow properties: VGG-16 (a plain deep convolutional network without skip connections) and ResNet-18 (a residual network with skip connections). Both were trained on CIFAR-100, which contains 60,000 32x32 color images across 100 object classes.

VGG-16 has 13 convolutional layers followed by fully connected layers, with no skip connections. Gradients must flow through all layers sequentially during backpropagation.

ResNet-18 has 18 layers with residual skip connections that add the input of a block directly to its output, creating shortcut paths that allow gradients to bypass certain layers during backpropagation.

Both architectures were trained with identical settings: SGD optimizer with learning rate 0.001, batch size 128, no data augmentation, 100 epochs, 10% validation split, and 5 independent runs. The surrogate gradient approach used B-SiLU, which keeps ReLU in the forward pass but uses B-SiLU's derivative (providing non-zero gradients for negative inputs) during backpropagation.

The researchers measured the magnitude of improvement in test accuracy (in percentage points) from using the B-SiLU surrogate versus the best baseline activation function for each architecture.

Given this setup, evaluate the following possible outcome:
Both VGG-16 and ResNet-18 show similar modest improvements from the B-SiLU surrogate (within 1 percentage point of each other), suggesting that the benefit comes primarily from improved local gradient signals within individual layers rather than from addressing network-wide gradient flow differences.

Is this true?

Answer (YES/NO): NO